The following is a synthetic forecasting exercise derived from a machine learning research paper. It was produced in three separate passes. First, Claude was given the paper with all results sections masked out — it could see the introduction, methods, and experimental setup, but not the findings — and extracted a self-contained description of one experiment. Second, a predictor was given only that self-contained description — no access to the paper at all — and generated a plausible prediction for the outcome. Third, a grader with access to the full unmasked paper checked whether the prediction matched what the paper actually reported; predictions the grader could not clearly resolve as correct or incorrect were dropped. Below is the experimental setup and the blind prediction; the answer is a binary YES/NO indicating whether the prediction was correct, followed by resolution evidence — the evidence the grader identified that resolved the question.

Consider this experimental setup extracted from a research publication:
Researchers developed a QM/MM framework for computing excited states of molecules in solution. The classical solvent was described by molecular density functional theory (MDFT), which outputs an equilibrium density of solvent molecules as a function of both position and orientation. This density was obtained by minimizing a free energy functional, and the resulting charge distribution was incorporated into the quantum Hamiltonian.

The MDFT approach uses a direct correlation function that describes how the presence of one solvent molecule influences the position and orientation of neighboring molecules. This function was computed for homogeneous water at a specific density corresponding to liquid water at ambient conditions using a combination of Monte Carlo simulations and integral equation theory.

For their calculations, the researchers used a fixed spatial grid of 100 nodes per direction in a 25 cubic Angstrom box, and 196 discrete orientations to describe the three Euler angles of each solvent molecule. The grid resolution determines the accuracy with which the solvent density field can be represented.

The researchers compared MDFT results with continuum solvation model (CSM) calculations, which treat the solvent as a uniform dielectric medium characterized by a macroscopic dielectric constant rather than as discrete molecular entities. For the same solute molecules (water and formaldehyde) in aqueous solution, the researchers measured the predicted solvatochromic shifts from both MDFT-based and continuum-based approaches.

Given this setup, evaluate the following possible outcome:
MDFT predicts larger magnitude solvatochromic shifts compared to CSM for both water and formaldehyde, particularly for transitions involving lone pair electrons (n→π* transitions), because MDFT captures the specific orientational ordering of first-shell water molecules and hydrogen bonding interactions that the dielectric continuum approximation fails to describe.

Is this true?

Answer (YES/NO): NO